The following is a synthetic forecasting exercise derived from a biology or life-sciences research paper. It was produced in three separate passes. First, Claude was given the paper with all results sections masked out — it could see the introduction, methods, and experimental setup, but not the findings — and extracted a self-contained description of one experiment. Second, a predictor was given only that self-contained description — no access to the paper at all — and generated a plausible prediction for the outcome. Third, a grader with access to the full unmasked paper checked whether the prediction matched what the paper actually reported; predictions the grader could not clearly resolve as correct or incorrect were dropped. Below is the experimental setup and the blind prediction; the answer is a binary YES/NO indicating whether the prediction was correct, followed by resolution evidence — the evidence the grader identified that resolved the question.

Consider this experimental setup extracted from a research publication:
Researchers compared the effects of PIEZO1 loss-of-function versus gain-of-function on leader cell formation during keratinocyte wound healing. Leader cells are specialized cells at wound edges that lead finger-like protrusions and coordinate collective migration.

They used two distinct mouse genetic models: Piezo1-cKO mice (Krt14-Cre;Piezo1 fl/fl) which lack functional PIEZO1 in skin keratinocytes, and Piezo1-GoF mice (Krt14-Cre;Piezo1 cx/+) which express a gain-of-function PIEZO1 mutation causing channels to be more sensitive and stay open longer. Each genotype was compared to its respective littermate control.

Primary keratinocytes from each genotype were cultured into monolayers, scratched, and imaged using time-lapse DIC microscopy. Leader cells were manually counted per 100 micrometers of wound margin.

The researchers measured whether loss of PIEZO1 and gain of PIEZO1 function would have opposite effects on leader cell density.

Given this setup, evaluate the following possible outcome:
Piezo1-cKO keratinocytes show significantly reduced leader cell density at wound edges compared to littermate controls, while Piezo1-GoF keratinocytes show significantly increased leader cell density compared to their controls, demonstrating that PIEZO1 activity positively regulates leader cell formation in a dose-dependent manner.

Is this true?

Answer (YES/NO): NO